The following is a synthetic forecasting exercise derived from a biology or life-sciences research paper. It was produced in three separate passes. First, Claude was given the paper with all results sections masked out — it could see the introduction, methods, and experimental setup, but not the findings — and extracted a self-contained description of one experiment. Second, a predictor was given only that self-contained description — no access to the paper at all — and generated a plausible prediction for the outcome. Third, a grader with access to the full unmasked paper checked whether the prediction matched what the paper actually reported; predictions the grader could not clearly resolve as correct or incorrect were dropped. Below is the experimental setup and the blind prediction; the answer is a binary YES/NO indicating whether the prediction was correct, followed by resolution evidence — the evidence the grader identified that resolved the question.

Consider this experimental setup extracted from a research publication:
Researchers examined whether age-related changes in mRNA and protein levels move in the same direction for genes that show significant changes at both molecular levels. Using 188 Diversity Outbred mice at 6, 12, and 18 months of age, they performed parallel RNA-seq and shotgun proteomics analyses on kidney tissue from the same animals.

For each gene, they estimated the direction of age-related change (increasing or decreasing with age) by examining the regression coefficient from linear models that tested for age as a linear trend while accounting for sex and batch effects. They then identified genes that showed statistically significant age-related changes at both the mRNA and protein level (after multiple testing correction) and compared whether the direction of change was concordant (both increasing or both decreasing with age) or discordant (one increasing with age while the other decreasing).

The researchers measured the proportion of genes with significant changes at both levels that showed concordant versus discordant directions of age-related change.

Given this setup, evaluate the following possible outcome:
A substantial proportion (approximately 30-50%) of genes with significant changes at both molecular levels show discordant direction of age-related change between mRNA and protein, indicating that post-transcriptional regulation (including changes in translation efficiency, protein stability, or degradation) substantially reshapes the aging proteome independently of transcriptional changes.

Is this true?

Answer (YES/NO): YES